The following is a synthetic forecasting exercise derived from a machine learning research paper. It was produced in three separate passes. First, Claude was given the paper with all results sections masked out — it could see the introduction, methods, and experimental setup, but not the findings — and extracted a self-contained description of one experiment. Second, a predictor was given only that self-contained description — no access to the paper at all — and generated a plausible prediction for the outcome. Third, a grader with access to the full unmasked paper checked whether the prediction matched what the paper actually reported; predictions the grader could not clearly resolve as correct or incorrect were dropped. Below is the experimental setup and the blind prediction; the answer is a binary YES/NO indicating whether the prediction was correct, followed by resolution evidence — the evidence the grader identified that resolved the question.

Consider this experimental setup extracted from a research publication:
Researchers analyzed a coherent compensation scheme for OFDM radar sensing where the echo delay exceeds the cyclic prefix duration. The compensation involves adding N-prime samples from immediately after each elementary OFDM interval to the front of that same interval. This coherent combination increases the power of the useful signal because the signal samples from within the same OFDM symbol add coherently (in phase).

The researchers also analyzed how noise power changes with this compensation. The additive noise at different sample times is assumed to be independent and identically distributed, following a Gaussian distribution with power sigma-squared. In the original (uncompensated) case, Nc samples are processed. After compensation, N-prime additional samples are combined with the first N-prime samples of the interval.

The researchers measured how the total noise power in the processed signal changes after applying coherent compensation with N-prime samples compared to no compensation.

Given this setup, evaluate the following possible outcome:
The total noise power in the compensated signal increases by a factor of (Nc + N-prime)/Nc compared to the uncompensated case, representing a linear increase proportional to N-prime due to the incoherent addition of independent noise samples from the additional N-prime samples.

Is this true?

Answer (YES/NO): YES